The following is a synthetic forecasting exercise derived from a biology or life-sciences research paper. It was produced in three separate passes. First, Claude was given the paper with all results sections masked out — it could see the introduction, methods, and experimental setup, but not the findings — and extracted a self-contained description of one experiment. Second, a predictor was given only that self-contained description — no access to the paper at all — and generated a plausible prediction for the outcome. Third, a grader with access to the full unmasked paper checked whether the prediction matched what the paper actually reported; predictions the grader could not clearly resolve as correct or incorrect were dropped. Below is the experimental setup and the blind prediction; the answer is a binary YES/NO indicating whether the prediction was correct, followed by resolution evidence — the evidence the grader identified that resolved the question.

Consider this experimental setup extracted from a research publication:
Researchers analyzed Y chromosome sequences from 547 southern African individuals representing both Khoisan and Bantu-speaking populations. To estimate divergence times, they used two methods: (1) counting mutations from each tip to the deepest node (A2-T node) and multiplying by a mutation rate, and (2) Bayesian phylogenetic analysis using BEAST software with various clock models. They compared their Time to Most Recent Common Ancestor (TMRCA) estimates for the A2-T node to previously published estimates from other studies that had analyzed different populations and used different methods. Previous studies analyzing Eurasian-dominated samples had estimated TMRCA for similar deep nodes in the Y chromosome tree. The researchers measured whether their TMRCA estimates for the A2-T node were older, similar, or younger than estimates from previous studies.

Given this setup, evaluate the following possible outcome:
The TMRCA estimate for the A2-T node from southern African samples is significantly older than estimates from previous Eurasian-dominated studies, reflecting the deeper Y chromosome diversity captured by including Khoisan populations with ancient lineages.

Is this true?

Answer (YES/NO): YES